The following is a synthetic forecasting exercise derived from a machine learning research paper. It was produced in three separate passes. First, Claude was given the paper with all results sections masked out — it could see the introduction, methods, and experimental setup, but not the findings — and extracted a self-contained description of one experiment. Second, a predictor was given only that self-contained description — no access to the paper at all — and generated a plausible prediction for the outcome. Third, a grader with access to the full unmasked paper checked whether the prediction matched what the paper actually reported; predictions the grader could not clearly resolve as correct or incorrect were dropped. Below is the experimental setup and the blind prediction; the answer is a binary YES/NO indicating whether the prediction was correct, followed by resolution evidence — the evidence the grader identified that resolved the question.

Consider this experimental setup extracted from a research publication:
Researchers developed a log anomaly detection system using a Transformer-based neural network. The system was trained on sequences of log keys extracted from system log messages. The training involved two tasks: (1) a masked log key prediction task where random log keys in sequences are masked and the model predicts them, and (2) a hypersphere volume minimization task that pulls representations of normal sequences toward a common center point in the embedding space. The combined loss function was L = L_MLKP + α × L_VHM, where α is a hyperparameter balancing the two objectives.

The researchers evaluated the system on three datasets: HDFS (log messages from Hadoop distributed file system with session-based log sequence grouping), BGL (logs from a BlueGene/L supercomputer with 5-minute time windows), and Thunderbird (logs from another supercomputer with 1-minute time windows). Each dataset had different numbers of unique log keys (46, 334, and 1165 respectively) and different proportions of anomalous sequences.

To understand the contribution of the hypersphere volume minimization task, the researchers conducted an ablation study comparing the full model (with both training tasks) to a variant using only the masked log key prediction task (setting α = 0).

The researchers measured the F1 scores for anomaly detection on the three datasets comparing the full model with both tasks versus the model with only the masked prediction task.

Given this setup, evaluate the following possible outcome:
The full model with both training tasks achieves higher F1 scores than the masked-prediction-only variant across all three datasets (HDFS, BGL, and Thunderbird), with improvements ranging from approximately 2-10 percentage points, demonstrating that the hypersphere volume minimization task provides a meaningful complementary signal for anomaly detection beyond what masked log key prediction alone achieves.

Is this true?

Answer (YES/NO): NO